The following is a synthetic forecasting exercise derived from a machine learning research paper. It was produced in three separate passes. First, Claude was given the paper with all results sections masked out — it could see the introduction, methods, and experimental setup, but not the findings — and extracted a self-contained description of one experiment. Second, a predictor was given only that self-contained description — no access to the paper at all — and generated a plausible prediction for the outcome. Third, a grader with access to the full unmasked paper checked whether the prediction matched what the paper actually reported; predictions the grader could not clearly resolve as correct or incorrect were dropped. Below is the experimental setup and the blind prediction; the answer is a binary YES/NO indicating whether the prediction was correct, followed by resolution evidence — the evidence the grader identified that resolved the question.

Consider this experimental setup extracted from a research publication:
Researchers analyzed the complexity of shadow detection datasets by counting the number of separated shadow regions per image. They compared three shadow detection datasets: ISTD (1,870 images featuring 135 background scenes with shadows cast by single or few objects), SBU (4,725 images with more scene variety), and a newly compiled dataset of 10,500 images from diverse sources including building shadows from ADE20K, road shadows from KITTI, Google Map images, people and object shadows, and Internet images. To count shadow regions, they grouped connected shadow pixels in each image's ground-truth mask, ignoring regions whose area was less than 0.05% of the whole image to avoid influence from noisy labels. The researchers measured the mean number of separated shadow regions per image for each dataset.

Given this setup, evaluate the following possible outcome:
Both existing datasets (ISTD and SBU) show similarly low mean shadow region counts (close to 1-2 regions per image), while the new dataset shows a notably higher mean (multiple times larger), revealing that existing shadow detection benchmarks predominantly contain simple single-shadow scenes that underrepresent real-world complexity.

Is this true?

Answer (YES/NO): NO